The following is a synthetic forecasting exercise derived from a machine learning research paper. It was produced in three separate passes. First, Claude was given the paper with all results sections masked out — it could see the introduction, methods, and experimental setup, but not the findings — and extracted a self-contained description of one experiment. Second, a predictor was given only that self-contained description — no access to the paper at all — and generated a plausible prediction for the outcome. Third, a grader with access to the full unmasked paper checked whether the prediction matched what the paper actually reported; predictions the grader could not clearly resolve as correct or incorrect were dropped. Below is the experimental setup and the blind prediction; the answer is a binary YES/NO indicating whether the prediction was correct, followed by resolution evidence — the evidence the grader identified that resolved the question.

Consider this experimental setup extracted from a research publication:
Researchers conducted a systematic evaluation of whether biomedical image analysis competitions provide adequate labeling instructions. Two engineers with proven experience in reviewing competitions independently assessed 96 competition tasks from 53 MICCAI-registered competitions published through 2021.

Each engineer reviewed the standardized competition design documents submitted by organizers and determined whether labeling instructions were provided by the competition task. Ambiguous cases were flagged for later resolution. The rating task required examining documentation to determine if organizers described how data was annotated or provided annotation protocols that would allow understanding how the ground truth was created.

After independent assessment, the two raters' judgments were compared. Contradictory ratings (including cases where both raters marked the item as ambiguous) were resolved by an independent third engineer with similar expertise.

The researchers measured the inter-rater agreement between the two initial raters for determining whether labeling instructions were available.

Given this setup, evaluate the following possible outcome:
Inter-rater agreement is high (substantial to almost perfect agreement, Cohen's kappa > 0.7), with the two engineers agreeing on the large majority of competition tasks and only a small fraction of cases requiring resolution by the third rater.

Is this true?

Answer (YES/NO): YES